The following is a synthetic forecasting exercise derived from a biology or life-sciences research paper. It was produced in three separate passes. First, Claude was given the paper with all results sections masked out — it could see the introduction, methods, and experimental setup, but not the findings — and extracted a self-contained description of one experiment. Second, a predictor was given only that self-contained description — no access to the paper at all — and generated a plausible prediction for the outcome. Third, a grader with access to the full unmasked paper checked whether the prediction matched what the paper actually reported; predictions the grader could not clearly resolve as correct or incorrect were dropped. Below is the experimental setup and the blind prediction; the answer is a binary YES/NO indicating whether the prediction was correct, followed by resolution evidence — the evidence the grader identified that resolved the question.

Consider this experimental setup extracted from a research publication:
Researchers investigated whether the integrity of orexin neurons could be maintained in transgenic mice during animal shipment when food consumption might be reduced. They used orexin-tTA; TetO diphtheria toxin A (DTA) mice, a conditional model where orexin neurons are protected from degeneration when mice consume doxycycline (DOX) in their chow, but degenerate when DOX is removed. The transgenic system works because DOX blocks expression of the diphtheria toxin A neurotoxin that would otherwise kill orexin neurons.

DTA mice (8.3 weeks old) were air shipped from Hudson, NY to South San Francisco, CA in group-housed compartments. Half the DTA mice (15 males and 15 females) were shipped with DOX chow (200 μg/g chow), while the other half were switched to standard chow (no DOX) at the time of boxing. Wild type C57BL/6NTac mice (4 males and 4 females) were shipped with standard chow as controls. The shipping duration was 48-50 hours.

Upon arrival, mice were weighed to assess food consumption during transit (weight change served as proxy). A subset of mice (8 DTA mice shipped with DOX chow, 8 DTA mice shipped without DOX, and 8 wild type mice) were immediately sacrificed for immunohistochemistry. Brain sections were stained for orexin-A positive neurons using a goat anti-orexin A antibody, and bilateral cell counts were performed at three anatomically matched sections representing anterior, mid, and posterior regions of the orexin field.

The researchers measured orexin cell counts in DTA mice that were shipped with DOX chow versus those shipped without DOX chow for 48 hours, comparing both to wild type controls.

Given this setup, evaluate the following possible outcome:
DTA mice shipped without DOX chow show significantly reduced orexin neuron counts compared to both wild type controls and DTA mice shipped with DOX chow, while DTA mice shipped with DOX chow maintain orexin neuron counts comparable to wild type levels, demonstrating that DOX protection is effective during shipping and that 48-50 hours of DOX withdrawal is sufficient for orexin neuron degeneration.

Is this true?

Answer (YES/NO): NO